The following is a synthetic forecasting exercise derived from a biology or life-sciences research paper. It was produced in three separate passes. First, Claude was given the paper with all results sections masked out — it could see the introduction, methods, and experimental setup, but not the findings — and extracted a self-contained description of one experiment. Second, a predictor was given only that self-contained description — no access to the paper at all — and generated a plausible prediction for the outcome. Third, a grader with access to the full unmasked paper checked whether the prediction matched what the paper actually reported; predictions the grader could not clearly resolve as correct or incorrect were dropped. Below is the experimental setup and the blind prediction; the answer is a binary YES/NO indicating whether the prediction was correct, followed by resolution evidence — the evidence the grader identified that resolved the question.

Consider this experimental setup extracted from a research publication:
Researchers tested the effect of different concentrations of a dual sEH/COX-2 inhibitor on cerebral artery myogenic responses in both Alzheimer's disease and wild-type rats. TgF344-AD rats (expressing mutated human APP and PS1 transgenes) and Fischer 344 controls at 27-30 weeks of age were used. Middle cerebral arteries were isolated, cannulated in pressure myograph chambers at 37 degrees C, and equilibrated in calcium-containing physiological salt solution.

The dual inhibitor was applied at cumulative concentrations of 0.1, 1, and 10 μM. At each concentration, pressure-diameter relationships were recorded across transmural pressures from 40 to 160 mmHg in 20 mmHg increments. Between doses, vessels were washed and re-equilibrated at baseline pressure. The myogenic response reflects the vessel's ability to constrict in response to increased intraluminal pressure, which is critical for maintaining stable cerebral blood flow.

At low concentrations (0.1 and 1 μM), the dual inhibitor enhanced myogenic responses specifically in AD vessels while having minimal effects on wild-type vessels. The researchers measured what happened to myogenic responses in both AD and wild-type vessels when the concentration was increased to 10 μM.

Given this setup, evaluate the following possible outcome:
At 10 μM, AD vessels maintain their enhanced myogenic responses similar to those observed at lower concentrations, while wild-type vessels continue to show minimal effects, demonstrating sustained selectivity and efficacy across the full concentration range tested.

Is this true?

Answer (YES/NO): NO